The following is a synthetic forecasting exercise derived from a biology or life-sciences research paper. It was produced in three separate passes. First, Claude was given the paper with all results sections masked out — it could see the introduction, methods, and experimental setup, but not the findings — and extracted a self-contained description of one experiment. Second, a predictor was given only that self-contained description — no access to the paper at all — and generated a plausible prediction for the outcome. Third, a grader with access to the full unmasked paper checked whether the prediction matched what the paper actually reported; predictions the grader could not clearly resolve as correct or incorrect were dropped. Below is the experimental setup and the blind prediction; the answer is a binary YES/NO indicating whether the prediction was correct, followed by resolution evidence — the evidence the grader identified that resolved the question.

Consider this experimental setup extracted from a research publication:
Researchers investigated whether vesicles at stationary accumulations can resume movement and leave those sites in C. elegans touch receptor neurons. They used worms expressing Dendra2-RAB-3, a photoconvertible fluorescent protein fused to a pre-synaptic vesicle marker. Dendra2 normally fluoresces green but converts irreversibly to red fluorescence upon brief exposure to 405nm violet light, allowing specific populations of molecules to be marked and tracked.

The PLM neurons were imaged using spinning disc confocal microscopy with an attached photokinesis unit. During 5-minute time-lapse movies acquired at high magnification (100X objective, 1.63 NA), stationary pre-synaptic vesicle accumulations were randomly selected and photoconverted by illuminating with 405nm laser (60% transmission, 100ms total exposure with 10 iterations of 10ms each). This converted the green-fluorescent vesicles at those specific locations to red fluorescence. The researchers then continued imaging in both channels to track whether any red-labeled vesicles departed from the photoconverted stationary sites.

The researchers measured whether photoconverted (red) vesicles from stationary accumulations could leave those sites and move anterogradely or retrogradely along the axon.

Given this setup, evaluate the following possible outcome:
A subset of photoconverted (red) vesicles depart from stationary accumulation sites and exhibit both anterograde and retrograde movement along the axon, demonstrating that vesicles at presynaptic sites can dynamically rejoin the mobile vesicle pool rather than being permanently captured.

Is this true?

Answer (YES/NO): YES